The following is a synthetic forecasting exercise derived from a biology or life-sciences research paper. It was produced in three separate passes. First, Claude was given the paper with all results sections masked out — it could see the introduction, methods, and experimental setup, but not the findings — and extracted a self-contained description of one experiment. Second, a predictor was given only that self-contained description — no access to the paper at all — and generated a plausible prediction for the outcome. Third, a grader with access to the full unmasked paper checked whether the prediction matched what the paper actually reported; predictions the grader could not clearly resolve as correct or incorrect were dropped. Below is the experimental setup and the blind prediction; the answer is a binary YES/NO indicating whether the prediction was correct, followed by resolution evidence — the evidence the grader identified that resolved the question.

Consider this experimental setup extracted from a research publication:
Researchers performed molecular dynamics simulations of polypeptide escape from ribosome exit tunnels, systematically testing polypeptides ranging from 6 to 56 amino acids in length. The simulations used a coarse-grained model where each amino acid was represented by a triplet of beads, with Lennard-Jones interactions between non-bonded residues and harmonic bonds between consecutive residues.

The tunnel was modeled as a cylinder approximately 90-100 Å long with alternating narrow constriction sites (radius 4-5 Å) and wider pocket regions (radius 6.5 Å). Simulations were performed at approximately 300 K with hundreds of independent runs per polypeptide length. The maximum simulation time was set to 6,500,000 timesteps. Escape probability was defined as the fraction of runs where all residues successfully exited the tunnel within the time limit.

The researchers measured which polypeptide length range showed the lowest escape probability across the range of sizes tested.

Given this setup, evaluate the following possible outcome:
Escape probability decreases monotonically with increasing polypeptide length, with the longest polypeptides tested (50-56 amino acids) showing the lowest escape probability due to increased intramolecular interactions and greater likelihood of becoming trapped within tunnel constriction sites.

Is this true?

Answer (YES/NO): NO